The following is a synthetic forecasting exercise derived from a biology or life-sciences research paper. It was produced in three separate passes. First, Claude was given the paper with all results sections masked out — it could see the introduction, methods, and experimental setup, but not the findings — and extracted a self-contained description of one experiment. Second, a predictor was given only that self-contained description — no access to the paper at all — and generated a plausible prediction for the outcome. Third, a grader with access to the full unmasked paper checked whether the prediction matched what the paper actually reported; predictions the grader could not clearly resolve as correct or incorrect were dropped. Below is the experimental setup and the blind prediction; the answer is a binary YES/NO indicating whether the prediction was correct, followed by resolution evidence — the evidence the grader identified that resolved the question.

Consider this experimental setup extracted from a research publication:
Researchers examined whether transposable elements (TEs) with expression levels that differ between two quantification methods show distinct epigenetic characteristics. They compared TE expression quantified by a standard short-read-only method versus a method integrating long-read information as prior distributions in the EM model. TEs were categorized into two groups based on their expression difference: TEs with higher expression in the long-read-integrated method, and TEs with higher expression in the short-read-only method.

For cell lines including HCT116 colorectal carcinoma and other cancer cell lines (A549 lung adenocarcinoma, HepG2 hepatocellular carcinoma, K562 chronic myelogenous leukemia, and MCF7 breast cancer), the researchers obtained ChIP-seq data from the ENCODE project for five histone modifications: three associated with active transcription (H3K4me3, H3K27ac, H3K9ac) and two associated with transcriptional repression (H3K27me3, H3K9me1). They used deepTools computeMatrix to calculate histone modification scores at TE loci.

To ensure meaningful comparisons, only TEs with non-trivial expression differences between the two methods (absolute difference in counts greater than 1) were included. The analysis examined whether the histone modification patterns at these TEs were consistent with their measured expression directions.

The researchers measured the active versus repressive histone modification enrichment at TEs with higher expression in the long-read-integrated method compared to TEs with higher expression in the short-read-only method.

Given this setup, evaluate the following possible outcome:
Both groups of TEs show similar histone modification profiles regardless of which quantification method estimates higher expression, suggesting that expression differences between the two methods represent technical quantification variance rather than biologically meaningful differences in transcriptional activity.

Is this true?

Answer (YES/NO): NO